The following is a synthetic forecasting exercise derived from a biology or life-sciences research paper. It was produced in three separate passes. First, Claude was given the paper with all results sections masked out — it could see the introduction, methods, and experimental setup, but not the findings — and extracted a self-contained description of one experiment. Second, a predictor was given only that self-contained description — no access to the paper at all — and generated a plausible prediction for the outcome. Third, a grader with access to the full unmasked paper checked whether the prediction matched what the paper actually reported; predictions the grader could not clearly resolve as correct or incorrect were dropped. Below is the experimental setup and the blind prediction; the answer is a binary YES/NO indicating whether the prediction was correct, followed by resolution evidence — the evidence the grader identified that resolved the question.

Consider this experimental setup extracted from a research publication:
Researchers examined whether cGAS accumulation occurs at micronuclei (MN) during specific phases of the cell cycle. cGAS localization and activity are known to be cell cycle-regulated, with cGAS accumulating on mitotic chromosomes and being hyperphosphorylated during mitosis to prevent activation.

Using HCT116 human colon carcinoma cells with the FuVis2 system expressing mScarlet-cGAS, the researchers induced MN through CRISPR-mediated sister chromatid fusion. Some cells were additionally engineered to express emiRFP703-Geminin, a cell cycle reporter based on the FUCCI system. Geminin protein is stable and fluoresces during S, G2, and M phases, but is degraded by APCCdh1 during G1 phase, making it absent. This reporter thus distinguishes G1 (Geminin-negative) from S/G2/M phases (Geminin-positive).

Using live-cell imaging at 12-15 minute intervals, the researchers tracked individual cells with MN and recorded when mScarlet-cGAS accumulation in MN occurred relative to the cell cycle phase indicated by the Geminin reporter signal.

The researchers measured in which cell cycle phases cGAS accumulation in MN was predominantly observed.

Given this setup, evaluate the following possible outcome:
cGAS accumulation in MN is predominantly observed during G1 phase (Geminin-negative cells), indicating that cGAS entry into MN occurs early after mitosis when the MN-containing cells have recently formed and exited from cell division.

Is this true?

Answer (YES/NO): NO